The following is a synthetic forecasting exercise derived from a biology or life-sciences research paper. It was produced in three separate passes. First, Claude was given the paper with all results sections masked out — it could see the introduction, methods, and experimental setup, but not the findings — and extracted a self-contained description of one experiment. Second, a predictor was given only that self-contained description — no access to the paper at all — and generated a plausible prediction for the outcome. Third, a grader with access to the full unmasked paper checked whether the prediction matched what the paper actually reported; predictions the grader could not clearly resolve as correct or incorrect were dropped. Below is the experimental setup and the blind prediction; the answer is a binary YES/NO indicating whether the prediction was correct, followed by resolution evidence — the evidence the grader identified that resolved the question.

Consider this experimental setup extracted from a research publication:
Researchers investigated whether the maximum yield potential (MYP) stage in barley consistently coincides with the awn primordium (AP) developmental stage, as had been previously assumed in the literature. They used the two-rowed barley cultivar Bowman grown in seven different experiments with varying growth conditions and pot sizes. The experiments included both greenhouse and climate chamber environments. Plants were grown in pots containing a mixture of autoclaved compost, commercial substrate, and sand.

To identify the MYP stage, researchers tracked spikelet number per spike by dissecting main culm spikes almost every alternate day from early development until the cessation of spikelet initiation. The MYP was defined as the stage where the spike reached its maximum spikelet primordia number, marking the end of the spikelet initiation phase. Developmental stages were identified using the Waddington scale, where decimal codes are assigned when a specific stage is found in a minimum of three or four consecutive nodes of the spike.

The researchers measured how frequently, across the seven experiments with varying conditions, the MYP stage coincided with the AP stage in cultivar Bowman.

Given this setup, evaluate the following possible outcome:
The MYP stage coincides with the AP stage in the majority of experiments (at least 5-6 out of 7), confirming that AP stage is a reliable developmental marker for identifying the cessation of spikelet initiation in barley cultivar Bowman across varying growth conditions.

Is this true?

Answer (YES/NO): NO